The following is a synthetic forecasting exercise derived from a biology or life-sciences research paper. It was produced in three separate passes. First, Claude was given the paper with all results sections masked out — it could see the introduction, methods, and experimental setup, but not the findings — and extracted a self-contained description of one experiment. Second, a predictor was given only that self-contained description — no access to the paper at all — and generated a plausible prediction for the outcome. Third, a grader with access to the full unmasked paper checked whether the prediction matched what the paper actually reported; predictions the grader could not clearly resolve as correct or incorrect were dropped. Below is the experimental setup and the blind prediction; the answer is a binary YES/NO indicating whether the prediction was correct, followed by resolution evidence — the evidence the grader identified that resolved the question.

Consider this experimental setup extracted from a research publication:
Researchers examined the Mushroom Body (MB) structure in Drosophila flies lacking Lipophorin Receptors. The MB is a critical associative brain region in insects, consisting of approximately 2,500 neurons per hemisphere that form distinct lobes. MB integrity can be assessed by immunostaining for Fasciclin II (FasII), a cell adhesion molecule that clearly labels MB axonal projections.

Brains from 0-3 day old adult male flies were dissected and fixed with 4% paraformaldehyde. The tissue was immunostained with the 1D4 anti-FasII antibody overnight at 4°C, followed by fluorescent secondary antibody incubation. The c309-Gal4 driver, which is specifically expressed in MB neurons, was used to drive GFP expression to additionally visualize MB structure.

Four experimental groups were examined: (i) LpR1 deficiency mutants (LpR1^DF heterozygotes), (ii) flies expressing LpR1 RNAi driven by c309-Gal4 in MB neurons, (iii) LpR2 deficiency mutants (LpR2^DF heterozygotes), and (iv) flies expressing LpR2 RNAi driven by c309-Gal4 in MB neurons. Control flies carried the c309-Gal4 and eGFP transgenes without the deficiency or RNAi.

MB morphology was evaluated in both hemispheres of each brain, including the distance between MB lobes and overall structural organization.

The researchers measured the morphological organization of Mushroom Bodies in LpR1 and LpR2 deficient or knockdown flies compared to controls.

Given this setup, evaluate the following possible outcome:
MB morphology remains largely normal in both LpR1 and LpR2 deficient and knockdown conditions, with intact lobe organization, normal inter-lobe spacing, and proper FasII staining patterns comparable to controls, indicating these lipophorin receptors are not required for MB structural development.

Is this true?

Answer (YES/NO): NO